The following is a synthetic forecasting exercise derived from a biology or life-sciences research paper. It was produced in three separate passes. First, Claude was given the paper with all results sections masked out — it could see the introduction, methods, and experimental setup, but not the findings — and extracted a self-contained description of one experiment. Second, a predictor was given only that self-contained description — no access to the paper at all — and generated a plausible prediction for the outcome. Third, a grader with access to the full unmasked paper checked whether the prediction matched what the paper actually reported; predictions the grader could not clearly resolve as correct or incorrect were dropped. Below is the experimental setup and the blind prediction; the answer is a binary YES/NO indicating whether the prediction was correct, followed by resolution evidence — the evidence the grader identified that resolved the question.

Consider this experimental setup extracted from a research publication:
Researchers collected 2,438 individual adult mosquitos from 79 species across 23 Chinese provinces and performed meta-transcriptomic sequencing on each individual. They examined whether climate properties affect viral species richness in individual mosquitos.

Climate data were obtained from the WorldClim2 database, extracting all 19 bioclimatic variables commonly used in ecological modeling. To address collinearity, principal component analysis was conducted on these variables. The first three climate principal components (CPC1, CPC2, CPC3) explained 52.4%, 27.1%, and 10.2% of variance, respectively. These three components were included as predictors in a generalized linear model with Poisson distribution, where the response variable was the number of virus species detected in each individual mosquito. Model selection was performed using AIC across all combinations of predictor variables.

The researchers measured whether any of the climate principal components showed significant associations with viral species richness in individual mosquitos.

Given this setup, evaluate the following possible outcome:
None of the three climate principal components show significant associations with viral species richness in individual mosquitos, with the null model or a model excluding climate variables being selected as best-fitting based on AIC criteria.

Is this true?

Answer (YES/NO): NO